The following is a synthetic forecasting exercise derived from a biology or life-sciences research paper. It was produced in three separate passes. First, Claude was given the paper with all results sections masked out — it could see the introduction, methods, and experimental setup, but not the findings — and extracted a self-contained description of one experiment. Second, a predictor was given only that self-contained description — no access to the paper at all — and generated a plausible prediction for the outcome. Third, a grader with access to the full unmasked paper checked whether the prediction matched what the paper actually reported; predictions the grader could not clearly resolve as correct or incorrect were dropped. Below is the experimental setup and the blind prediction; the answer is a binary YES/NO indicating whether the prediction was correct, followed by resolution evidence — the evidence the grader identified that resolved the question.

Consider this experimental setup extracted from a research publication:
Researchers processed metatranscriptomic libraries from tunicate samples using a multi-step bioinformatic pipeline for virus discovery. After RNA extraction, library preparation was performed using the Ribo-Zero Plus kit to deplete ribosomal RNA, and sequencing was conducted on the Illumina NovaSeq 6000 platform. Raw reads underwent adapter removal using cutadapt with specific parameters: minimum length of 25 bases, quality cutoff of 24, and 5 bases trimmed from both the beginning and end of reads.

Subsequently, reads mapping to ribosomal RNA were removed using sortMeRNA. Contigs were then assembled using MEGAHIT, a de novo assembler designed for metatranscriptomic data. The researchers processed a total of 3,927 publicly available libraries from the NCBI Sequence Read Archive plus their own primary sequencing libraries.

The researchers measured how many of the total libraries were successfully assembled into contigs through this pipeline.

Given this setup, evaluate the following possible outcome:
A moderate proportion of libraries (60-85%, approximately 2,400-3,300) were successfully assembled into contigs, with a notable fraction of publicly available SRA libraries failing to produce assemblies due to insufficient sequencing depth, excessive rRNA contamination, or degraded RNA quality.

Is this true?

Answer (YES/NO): NO